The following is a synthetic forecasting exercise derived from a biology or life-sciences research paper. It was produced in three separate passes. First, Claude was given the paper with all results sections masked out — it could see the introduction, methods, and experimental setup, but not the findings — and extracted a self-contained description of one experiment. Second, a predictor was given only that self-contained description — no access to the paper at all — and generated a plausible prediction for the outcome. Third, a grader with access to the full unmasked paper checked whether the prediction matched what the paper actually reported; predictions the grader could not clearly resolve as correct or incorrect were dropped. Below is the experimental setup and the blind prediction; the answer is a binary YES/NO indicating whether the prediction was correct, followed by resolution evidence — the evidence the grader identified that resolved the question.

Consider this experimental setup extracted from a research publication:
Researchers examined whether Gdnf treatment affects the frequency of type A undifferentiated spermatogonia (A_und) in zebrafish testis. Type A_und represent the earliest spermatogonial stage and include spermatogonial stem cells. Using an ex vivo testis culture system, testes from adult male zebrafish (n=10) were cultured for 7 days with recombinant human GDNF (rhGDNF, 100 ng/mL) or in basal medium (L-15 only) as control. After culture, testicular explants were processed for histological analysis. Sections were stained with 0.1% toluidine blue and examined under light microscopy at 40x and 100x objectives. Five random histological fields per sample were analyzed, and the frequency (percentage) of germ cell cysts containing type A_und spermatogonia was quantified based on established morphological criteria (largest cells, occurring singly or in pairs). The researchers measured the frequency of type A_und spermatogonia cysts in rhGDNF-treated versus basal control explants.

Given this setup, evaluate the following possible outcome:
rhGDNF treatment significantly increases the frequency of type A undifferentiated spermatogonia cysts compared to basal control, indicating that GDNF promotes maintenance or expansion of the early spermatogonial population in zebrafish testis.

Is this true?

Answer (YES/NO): YES